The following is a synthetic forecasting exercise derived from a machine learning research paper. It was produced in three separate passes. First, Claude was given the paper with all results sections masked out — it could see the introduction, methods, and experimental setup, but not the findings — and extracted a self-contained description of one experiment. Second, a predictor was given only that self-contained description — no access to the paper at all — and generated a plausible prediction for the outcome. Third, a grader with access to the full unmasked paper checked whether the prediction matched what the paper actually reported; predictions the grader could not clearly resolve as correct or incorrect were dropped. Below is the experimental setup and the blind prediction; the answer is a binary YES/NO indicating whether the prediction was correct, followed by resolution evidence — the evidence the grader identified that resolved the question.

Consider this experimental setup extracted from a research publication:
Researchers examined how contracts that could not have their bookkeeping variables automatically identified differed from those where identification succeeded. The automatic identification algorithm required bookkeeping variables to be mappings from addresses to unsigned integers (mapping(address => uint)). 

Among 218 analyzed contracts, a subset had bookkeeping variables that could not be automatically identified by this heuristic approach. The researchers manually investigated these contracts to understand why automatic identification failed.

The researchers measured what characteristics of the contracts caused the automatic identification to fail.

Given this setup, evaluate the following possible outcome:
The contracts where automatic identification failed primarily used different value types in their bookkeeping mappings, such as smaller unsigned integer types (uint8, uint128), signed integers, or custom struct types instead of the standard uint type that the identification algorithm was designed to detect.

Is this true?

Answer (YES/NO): NO